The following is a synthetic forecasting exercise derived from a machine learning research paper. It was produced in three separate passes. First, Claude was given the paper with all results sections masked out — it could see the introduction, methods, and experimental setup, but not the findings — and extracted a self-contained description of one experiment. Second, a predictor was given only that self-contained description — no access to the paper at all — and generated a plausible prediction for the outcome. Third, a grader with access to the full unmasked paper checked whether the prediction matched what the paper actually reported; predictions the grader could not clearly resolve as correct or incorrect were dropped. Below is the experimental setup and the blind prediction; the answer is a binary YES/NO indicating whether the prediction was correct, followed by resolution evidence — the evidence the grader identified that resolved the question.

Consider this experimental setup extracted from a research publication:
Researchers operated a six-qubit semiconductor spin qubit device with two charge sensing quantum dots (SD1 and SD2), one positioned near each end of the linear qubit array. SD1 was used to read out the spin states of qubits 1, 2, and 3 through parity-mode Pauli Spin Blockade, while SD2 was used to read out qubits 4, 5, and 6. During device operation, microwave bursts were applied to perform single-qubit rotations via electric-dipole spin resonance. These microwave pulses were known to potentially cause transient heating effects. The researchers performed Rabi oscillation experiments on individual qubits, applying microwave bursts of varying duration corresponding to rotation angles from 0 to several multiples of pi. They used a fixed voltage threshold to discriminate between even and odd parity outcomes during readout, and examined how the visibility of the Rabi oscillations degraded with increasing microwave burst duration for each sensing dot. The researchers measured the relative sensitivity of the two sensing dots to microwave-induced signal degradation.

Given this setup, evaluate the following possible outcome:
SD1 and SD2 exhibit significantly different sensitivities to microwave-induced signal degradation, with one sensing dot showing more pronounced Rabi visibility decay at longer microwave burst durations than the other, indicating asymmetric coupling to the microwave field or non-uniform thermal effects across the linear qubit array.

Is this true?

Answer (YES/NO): YES